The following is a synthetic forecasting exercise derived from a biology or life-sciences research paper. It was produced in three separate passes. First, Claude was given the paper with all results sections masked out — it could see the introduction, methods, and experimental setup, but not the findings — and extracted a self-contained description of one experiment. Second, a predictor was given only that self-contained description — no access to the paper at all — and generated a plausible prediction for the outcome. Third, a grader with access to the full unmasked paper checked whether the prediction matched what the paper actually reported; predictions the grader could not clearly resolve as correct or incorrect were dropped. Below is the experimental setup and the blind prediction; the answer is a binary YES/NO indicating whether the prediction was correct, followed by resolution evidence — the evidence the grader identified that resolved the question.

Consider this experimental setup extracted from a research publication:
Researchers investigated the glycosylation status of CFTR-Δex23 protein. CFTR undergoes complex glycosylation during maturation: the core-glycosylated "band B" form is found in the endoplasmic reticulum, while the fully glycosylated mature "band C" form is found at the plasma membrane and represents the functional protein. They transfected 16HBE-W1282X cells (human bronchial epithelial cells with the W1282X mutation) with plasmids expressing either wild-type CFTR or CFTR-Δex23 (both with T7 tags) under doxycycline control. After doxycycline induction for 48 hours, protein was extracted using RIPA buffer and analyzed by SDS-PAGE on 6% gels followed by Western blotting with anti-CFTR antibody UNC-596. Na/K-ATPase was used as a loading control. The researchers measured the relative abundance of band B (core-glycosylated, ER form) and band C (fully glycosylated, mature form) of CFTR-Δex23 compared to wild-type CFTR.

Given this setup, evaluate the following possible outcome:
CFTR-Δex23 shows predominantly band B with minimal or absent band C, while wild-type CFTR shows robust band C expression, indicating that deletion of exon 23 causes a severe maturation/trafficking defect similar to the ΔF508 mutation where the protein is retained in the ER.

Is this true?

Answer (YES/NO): NO